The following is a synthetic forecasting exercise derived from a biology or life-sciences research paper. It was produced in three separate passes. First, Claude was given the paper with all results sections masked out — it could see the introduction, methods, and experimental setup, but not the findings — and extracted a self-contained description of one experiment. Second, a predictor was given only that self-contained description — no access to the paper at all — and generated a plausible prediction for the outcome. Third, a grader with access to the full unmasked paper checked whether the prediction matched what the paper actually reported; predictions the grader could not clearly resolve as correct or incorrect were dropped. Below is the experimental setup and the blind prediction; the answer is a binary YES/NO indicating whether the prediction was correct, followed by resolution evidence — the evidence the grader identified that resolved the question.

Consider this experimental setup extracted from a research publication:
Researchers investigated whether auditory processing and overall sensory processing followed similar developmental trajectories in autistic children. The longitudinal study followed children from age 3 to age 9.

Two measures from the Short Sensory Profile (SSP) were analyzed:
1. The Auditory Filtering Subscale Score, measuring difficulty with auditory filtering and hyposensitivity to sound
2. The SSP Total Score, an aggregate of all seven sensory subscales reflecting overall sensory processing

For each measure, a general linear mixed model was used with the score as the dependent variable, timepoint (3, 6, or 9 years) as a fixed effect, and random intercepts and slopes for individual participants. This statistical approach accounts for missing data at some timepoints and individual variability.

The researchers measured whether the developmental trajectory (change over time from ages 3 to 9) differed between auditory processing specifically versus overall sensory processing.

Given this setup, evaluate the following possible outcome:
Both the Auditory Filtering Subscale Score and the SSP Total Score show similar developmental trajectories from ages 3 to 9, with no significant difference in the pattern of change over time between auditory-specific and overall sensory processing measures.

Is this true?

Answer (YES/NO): YES